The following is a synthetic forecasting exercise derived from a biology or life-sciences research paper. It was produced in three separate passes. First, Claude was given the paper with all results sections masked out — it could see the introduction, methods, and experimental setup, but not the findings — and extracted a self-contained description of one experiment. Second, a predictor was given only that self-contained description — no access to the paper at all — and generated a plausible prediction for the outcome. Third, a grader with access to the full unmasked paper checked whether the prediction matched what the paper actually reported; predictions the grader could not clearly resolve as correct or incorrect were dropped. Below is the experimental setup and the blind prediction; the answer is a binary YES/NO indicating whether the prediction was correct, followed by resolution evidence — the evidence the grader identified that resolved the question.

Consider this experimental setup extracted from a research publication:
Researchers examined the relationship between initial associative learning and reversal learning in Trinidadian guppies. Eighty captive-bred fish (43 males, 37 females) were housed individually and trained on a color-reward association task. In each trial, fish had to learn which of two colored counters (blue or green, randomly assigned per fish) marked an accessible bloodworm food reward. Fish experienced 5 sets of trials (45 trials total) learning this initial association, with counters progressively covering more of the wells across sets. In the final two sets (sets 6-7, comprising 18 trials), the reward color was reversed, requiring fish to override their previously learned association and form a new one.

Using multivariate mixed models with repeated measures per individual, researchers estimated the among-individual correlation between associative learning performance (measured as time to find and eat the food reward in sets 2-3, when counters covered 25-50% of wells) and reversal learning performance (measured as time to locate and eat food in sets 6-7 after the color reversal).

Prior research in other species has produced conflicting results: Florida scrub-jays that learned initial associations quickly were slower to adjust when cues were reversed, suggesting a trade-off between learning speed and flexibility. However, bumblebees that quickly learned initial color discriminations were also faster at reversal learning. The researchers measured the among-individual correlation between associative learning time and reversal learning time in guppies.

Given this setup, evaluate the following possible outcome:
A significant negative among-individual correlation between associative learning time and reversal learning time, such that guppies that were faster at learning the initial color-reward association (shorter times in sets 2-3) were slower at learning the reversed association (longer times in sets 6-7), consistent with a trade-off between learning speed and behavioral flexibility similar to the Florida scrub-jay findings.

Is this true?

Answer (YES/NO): NO